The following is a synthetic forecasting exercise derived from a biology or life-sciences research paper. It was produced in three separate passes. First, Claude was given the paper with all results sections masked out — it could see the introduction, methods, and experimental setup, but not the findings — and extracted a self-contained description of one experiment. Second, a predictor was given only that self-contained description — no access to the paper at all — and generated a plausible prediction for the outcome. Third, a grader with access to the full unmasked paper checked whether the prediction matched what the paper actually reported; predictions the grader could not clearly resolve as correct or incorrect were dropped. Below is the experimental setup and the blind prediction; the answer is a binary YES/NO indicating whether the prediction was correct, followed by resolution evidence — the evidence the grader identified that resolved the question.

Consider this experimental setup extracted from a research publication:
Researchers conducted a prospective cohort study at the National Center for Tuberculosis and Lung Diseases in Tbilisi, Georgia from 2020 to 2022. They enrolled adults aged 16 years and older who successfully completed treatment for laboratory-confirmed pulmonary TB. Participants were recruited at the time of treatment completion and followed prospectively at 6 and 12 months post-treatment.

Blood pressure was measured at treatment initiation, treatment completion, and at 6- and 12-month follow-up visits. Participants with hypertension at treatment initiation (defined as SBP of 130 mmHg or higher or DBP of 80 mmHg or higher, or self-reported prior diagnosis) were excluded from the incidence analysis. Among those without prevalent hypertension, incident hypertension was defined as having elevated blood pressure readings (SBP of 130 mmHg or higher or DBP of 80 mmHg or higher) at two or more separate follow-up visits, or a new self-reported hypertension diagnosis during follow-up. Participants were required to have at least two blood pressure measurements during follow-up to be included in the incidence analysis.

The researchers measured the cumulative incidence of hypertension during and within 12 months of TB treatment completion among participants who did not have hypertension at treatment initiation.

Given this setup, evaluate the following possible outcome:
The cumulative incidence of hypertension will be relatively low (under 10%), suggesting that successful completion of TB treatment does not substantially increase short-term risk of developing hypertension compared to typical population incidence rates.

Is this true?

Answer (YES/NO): NO